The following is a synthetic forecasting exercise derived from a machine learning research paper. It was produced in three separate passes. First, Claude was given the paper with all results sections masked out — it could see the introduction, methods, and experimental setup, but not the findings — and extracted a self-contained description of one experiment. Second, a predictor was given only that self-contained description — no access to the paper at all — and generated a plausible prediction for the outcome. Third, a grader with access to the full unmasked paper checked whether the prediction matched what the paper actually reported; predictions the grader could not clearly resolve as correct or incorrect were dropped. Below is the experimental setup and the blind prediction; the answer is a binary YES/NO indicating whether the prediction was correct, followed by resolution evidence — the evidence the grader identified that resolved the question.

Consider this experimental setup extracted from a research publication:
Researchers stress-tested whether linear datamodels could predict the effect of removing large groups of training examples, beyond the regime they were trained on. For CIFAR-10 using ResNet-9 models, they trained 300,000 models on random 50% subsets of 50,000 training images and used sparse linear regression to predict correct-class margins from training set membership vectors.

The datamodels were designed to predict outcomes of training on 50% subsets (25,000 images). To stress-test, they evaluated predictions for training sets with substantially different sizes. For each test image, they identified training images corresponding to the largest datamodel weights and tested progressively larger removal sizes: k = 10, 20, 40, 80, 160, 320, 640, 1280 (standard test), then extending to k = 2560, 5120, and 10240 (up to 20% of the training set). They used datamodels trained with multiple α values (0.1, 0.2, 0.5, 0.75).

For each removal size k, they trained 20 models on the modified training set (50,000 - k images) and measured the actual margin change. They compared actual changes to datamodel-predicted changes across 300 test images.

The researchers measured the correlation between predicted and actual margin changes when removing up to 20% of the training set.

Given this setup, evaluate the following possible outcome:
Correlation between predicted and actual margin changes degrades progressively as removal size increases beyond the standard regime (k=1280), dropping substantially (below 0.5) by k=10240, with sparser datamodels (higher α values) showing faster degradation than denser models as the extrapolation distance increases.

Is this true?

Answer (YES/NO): NO